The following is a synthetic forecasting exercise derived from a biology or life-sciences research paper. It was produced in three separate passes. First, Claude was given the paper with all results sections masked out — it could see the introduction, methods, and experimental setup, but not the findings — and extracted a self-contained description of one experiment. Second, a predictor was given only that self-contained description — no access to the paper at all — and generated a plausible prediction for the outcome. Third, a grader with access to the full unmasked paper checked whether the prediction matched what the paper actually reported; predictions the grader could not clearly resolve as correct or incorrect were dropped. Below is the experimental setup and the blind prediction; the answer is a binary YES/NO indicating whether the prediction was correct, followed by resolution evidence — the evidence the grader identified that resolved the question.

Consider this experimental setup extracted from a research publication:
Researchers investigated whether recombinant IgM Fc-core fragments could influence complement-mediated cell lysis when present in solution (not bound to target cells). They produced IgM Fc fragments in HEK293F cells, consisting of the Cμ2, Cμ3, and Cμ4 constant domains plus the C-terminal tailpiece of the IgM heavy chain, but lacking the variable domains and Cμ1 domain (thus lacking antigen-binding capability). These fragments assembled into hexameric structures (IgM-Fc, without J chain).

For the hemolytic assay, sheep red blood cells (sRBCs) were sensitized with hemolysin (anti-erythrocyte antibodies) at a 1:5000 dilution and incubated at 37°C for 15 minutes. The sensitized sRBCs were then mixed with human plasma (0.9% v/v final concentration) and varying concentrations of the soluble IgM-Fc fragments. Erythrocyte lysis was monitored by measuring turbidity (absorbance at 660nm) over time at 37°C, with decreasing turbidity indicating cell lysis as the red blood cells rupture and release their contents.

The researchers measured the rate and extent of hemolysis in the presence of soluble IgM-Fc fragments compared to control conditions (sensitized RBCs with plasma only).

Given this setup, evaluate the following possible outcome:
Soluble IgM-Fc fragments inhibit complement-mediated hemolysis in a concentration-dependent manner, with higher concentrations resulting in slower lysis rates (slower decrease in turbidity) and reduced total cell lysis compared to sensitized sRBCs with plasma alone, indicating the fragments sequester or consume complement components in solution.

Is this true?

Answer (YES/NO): YES